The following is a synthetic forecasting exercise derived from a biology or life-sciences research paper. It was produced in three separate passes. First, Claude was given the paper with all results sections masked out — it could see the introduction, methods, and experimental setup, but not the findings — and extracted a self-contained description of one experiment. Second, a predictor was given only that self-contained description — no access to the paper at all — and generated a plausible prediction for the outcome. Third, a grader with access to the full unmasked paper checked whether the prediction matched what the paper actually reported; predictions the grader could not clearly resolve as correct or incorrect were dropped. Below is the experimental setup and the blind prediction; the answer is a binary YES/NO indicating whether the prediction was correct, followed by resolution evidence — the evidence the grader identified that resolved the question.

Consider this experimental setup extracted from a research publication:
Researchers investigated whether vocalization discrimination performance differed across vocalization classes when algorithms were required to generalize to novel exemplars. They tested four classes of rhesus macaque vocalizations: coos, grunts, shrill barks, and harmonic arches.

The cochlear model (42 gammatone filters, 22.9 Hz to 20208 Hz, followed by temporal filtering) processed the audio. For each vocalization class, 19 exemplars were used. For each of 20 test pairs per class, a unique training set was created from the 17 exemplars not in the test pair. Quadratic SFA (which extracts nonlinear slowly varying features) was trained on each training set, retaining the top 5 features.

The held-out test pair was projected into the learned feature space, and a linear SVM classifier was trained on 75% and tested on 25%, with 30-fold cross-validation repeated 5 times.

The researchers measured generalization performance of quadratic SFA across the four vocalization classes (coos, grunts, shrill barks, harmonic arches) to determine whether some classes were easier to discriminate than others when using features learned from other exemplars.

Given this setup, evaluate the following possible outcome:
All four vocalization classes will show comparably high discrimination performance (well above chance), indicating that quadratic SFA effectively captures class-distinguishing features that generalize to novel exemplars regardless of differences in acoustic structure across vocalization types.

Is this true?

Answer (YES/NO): NO